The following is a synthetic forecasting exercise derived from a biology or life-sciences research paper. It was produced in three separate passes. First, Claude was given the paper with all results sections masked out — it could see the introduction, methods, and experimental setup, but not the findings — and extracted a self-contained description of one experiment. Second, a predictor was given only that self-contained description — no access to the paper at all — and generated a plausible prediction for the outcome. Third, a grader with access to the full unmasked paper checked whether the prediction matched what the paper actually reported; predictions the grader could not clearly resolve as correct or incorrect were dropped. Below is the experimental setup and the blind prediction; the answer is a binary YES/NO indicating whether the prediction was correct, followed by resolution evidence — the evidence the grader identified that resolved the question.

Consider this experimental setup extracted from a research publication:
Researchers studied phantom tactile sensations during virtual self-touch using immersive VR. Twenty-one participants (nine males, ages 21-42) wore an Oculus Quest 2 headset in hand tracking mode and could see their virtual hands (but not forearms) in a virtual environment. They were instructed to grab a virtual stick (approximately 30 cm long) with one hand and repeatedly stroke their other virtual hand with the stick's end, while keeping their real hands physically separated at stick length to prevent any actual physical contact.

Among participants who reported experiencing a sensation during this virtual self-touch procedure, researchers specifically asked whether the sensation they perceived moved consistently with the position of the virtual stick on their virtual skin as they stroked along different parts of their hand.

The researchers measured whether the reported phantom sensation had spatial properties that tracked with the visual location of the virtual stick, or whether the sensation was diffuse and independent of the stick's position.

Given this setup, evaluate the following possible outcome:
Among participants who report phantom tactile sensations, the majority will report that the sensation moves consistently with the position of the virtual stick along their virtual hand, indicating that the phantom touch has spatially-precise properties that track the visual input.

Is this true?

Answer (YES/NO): YES